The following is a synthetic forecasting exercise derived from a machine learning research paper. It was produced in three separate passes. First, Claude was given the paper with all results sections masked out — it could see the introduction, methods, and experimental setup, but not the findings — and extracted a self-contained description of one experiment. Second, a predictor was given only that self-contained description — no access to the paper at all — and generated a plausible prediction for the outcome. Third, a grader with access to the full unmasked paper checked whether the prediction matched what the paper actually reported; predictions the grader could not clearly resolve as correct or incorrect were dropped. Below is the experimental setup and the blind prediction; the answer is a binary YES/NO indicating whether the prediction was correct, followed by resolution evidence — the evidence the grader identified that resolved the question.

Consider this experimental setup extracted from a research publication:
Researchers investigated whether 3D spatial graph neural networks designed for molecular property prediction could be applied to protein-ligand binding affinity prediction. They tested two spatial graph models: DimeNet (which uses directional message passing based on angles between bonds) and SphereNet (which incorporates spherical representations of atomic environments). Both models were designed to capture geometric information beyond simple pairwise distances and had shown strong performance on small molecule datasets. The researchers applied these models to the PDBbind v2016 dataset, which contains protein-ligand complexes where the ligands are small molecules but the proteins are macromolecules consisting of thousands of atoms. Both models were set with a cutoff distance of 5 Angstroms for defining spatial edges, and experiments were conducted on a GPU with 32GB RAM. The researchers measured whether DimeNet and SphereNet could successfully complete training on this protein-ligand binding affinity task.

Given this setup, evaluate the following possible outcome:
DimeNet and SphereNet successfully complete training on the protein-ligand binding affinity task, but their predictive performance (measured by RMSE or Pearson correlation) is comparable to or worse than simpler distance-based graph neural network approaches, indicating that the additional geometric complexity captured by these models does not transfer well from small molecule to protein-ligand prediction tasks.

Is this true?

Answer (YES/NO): NO